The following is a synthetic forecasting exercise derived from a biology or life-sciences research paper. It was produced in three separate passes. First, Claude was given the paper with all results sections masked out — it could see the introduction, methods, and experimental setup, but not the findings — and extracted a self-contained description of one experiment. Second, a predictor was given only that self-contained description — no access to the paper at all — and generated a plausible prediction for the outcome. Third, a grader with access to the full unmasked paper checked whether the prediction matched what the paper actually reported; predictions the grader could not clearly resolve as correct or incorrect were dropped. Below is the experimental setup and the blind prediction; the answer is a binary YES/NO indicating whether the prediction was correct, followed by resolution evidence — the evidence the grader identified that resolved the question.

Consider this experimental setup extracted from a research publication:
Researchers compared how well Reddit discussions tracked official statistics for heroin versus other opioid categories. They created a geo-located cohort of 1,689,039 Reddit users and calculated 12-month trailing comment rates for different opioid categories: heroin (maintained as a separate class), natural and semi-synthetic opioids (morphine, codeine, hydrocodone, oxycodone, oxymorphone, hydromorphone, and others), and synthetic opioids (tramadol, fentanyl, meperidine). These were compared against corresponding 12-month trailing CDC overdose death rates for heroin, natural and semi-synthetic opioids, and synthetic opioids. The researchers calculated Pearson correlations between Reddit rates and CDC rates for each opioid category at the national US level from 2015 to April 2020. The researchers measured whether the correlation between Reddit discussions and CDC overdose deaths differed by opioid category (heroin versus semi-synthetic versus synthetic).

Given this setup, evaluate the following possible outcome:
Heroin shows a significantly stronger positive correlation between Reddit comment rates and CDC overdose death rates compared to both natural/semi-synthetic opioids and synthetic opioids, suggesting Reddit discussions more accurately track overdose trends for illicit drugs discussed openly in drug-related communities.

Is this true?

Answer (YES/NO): NO